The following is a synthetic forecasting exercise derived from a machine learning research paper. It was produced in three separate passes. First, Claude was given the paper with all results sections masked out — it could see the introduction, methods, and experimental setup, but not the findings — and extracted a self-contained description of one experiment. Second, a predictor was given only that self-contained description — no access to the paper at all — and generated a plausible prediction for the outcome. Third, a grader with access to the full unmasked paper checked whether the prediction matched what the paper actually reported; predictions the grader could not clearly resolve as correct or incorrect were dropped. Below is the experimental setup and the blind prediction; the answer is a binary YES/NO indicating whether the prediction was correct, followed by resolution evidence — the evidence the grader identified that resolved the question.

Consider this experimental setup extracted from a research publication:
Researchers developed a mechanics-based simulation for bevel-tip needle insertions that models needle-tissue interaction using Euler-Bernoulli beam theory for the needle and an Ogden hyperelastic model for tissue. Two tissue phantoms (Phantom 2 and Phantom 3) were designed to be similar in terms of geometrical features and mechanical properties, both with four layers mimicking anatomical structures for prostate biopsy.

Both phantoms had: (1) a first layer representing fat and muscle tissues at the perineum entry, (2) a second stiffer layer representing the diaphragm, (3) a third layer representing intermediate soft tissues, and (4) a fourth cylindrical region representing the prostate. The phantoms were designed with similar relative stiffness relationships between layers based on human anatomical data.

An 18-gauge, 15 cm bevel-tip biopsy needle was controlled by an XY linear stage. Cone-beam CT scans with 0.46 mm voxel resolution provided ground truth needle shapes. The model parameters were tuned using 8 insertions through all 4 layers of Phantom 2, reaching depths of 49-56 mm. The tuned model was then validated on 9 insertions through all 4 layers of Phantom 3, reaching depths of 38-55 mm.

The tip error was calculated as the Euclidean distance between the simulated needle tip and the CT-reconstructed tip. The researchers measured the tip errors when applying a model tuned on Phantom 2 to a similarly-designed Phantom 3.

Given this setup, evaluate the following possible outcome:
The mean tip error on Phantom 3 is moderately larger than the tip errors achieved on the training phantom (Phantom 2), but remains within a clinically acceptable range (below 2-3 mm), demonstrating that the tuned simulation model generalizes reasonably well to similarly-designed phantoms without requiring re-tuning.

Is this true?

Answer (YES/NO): NO